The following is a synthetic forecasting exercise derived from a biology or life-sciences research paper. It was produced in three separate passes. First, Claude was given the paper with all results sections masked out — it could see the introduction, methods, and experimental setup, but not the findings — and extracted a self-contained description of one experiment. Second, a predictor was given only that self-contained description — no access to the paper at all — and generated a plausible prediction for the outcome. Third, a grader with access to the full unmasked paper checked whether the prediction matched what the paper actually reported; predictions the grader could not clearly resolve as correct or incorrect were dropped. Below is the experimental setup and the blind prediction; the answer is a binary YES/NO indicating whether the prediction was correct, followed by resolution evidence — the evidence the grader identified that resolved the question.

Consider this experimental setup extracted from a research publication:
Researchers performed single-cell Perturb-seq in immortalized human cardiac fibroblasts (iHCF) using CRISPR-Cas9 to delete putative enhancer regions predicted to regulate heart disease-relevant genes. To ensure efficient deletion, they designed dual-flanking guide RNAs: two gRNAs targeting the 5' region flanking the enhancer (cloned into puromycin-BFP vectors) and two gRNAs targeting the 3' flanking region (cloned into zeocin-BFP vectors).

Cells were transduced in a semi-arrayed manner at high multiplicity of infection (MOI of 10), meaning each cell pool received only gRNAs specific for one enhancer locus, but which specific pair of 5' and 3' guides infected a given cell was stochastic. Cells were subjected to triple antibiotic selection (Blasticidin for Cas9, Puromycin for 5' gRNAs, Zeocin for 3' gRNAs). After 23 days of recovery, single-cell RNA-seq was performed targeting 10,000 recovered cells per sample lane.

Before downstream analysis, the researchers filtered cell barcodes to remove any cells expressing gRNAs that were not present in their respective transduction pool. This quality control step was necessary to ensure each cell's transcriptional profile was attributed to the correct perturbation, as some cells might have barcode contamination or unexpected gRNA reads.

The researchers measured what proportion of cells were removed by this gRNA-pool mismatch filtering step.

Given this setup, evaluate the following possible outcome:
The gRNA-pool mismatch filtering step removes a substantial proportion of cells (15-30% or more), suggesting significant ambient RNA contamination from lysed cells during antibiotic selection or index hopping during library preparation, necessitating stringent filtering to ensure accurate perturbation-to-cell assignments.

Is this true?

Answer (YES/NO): NO